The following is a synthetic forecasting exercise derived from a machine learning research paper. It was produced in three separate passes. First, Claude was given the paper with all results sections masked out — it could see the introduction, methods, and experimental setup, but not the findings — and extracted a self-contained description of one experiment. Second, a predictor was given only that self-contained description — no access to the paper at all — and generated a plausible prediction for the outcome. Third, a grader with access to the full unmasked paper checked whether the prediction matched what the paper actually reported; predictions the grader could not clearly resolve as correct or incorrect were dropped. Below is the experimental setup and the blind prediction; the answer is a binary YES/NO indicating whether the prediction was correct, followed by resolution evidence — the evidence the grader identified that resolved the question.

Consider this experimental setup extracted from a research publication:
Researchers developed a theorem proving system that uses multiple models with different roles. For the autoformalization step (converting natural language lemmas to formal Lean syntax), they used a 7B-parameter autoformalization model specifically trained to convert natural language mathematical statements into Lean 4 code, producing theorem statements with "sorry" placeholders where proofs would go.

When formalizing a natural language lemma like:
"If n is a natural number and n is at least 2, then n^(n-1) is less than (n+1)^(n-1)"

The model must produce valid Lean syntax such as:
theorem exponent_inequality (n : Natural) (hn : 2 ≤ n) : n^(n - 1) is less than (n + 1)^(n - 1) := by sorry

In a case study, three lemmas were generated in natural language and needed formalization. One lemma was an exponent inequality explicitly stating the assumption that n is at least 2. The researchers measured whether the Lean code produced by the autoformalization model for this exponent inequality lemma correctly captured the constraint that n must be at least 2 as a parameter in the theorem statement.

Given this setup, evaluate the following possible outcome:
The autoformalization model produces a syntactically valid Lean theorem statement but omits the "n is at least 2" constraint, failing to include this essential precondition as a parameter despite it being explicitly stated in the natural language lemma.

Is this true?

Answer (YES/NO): NO